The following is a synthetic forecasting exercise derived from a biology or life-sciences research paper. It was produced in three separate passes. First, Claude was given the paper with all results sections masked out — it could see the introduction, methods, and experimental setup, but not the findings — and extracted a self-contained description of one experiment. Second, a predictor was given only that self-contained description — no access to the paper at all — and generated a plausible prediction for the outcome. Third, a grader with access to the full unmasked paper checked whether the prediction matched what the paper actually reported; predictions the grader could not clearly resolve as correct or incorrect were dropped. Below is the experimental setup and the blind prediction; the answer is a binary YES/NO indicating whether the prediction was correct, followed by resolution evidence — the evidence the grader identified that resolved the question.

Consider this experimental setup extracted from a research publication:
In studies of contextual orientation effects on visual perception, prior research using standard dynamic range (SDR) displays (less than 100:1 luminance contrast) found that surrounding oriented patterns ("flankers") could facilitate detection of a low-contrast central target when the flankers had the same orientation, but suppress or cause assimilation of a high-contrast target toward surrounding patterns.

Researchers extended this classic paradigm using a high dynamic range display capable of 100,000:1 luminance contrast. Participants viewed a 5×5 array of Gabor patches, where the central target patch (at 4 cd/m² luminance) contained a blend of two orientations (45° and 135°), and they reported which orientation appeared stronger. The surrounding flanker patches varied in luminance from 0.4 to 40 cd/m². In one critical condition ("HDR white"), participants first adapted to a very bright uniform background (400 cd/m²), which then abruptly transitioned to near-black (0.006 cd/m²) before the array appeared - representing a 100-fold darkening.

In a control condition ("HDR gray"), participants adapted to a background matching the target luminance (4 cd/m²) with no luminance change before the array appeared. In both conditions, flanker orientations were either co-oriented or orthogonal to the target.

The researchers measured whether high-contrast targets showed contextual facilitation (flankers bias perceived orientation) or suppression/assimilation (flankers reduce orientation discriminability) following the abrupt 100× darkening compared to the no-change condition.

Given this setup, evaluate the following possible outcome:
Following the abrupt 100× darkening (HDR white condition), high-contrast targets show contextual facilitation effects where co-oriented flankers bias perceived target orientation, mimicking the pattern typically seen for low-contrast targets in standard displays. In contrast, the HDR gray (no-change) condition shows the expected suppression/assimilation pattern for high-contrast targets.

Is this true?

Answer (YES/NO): YES